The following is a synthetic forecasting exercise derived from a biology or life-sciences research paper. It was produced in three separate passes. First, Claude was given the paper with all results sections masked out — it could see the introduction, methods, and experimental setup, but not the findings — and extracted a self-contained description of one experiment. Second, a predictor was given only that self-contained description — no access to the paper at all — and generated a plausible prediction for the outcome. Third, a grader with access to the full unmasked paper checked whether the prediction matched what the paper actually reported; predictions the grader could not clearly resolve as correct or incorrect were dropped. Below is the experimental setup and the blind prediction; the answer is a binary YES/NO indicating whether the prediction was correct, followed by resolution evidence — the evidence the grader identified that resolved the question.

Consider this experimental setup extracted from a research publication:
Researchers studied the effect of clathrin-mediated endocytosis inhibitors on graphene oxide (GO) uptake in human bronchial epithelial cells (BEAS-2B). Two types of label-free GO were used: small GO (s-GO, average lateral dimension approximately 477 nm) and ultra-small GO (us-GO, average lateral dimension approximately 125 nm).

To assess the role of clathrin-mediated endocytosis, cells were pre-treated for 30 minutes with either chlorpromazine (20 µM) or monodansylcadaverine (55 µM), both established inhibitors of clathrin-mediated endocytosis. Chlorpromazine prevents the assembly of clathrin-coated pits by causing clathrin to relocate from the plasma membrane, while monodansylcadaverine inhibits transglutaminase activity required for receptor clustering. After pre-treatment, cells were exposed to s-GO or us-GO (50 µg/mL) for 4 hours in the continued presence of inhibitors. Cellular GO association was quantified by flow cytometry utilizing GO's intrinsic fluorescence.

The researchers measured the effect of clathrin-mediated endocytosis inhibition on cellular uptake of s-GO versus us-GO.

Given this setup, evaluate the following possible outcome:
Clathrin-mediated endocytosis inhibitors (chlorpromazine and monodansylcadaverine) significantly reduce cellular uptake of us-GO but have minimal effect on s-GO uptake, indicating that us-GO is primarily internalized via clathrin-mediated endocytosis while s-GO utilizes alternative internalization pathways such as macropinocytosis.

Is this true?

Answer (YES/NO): NO